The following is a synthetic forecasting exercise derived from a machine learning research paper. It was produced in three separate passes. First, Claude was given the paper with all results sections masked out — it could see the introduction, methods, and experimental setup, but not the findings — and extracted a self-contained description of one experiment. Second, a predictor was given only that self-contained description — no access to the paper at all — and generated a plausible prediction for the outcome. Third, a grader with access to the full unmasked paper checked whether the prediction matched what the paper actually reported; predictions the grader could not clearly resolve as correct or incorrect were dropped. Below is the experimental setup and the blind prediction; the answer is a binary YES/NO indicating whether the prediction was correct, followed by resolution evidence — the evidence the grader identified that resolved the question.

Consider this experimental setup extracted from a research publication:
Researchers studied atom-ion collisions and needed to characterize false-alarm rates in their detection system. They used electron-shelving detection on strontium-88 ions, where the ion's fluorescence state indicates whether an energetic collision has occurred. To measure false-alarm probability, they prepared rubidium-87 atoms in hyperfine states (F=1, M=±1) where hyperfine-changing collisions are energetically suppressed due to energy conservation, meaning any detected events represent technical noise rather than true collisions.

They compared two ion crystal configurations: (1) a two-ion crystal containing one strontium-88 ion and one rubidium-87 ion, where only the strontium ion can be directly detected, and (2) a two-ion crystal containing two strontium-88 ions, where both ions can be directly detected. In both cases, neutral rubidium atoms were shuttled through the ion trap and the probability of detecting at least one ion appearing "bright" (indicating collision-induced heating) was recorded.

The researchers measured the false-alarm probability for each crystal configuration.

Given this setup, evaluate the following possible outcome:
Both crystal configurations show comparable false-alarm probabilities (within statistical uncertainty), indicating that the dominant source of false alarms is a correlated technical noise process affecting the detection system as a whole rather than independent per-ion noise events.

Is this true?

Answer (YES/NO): NO